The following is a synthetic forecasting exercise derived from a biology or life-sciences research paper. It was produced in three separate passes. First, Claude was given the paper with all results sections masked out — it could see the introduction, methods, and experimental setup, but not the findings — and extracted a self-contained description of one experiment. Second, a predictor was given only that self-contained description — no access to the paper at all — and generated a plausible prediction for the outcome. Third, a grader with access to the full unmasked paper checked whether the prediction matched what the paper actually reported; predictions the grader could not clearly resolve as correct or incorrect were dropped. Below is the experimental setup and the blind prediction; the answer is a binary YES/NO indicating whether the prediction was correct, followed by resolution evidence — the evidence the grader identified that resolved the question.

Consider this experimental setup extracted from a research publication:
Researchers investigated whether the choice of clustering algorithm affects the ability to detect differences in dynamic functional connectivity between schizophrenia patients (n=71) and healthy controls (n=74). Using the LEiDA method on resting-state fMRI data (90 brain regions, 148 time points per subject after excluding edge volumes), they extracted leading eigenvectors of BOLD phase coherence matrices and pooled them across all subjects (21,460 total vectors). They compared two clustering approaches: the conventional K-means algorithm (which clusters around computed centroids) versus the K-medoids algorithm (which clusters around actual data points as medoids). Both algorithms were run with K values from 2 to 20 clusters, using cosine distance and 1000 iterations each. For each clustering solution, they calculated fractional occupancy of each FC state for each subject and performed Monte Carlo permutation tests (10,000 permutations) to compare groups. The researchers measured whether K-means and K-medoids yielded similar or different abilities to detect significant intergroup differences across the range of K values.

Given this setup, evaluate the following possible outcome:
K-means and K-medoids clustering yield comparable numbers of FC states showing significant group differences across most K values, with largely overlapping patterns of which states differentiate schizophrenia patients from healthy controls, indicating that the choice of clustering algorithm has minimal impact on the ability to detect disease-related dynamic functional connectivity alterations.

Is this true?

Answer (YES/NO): YES